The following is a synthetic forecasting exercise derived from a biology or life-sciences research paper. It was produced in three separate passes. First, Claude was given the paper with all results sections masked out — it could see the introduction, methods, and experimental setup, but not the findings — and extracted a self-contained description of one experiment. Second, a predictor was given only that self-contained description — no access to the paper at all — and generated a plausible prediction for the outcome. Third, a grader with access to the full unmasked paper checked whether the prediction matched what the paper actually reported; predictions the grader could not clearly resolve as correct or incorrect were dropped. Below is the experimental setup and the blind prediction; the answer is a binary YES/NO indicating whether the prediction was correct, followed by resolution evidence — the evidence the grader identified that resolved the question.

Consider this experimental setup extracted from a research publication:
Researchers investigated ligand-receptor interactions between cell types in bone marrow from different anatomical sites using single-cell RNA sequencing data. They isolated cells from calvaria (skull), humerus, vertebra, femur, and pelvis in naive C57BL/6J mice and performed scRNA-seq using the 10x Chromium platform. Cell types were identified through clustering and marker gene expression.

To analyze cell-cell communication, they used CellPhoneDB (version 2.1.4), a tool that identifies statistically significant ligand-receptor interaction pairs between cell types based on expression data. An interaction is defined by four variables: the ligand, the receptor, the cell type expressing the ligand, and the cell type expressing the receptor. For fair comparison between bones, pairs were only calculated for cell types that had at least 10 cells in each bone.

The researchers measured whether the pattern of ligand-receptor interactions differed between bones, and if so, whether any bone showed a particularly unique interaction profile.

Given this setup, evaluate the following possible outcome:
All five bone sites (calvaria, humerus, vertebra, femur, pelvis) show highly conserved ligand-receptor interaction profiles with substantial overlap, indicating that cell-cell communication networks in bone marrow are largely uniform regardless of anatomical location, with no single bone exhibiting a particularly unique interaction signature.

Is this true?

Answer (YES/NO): NO